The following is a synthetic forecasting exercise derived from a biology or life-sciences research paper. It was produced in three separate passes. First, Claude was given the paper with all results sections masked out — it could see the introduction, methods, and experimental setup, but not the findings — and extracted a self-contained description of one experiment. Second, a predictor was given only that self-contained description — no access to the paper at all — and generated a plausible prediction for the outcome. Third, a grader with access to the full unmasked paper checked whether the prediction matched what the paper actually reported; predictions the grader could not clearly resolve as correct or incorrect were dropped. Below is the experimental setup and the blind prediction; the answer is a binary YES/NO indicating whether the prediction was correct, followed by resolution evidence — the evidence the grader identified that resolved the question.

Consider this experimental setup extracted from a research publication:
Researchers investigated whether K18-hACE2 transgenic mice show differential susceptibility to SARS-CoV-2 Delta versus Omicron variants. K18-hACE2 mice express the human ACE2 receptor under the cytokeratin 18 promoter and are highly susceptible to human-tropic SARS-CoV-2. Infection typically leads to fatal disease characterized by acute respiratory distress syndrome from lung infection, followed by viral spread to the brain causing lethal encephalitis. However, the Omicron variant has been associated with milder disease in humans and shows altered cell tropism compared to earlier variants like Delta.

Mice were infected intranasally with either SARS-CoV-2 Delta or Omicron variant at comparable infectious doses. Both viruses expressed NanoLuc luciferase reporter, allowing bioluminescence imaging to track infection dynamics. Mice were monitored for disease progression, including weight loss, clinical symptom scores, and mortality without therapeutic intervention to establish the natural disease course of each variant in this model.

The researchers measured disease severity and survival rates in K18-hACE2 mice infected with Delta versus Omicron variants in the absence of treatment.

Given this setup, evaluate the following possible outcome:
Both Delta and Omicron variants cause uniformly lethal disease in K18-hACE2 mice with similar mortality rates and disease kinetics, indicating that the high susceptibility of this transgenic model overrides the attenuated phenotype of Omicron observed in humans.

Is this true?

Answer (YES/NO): NO